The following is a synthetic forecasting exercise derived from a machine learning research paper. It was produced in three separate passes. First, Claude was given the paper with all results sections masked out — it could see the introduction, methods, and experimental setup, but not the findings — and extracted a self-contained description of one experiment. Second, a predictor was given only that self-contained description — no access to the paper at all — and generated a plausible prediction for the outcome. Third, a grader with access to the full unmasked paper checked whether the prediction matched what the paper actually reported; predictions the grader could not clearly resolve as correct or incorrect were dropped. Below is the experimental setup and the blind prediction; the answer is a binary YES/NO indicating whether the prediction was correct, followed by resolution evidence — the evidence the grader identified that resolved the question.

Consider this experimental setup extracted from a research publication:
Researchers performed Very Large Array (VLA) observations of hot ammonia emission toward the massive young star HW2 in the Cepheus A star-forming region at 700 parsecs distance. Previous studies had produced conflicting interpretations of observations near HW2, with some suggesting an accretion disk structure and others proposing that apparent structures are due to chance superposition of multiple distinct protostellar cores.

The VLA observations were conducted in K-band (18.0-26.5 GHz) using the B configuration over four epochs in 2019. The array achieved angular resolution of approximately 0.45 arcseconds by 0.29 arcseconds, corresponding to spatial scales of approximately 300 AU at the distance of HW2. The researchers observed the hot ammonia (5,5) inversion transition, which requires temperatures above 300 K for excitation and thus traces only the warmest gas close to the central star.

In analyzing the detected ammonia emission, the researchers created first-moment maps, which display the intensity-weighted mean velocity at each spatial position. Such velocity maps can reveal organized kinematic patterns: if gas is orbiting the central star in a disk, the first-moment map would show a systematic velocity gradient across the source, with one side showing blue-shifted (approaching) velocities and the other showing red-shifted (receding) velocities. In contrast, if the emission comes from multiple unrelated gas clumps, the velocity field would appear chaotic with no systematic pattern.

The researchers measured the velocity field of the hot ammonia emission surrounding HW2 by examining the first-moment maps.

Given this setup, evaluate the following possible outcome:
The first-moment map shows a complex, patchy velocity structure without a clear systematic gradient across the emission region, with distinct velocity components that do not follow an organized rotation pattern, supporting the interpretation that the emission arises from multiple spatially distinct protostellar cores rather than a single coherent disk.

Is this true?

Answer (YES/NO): NO